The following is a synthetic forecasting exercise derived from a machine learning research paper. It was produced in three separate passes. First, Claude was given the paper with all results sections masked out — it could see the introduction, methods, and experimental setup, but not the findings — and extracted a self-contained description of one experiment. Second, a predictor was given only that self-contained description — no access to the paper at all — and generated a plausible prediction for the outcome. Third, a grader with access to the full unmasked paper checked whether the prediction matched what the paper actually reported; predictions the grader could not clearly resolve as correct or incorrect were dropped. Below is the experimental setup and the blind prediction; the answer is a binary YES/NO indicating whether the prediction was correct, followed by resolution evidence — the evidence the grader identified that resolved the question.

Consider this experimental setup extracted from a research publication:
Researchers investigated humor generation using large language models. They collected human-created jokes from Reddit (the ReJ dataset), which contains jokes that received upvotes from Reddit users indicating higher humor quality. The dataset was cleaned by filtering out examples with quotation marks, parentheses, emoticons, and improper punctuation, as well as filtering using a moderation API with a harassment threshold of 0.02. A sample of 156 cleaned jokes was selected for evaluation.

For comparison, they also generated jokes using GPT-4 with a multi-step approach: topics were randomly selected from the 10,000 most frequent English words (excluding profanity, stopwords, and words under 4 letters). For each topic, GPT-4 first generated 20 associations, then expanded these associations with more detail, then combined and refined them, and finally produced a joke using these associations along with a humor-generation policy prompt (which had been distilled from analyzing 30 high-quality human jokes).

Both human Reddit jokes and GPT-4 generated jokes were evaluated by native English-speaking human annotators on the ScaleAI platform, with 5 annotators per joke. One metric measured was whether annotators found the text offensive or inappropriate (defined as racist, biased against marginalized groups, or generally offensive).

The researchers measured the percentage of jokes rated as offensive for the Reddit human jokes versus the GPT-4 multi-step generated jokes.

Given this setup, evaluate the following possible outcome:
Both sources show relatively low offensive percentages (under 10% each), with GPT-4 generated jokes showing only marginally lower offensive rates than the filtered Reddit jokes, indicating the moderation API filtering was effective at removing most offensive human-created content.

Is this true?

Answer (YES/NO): NO